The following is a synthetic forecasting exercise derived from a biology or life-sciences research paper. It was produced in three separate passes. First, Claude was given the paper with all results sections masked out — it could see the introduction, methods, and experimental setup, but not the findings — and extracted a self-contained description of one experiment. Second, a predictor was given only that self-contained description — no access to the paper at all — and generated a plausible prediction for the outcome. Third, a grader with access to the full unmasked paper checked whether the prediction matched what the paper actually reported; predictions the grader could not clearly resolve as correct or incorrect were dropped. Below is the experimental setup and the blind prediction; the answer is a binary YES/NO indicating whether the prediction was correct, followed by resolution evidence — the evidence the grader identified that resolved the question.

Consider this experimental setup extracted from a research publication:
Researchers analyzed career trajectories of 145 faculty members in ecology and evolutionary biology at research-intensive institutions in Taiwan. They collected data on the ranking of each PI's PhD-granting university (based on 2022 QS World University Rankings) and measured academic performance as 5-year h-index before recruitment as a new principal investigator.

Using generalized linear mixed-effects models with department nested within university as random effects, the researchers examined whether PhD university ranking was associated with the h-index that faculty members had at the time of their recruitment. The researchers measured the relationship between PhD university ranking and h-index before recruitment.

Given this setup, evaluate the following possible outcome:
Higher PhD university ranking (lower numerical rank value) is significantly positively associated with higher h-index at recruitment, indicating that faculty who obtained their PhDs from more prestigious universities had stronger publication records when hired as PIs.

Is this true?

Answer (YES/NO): NO